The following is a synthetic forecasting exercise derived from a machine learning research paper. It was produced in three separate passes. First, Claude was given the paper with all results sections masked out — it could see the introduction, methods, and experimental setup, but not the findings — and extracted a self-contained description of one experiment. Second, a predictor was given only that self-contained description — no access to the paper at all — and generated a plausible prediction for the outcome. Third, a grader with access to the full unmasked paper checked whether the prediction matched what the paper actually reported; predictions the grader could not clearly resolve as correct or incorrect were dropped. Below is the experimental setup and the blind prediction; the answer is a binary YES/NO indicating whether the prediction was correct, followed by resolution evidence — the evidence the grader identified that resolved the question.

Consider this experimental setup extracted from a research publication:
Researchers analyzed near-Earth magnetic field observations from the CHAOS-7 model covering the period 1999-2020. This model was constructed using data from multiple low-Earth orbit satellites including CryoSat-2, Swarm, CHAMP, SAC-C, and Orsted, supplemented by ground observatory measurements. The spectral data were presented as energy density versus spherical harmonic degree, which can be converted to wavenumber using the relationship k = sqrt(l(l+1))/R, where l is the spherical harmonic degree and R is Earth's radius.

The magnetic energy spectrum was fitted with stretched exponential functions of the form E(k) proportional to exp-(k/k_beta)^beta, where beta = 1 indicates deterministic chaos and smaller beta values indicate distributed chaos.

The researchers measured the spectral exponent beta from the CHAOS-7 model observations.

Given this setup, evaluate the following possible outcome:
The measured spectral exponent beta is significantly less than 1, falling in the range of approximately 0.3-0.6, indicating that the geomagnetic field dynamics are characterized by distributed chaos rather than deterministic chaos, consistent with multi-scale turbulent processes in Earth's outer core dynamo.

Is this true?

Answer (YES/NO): YES